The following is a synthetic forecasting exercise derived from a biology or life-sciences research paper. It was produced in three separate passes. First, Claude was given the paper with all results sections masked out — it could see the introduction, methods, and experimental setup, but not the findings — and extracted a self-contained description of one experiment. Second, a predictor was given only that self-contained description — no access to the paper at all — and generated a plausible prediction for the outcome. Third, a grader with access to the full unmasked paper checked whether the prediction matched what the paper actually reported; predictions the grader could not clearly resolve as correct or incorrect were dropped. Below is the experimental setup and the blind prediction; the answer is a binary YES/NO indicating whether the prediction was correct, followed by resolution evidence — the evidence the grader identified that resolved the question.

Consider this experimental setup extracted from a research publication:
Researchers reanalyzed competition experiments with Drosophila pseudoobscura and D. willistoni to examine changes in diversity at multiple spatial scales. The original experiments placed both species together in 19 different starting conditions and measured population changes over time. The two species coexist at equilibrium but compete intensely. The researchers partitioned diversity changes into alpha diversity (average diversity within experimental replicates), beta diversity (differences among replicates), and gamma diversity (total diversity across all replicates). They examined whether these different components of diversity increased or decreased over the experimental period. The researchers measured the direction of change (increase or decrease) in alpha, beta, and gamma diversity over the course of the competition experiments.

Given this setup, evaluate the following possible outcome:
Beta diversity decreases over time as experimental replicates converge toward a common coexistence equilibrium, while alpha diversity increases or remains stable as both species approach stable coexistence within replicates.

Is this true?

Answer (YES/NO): YES